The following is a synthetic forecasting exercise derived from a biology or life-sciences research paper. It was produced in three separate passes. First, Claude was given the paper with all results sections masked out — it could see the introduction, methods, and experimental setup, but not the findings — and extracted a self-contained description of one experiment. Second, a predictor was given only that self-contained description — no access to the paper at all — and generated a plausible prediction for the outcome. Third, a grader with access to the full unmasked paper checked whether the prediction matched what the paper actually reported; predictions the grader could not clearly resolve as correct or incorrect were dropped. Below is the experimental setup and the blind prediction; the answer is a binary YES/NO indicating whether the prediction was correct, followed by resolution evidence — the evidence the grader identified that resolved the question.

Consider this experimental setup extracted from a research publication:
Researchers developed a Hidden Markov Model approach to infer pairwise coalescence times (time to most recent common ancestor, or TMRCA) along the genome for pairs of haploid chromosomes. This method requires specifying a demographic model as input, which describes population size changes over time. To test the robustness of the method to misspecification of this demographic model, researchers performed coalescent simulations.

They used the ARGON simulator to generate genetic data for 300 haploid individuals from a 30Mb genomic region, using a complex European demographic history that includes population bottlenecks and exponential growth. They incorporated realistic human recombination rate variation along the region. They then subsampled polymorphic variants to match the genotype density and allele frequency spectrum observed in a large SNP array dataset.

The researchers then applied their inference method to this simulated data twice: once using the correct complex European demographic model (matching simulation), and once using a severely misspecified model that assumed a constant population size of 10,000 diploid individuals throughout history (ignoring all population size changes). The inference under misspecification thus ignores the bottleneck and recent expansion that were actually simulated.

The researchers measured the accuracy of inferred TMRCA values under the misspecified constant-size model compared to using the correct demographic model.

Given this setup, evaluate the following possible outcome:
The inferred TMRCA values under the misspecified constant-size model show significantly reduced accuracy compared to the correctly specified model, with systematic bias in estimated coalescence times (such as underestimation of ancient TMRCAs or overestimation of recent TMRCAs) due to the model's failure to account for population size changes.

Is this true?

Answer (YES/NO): NO